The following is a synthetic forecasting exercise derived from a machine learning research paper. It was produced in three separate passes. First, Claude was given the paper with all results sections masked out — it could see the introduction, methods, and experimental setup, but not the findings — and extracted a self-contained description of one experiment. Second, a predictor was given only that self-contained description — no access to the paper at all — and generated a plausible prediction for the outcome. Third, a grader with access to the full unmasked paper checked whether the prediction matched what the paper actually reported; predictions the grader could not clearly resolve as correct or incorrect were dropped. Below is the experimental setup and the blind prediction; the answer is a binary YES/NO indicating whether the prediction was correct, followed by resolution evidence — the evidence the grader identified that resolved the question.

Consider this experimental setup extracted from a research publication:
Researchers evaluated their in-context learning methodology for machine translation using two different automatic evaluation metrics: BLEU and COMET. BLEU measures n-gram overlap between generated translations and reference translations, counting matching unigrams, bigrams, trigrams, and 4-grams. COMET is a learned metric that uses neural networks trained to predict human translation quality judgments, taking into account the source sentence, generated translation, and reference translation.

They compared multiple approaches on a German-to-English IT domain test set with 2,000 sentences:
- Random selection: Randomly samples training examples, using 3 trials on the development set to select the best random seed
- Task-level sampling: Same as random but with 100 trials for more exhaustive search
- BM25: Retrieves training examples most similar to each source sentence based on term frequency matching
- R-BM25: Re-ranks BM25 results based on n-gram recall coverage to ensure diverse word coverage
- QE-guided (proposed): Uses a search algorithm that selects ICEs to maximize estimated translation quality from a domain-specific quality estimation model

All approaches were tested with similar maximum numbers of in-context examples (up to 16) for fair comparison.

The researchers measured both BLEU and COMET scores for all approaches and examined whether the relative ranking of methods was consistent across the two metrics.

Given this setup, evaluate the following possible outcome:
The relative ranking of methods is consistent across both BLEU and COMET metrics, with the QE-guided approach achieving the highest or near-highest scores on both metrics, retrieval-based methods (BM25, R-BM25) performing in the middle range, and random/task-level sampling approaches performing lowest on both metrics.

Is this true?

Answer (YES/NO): YES